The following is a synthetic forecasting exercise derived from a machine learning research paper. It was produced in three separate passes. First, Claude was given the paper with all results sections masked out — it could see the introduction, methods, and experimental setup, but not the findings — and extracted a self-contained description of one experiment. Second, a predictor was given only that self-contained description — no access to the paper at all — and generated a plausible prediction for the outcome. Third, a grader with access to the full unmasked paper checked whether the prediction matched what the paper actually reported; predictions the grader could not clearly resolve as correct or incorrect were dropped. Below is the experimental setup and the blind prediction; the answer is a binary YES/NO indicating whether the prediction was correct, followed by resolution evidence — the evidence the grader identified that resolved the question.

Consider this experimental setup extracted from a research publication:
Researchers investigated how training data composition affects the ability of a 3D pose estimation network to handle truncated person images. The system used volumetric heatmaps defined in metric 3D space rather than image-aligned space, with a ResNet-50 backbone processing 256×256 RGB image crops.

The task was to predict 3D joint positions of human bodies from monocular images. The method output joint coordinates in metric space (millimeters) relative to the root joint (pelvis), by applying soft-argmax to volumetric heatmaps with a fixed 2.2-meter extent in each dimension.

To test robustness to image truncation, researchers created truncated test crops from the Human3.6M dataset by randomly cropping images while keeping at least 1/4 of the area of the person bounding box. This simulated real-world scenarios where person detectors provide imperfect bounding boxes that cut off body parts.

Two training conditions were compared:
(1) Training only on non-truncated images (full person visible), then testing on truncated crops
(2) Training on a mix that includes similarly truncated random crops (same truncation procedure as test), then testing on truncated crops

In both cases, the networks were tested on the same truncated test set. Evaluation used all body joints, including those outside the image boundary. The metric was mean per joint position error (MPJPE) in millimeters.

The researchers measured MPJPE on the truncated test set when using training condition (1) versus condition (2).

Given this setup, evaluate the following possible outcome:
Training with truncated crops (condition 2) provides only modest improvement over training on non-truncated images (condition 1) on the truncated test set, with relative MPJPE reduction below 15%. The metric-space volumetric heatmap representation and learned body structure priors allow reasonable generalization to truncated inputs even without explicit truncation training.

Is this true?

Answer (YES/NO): NO